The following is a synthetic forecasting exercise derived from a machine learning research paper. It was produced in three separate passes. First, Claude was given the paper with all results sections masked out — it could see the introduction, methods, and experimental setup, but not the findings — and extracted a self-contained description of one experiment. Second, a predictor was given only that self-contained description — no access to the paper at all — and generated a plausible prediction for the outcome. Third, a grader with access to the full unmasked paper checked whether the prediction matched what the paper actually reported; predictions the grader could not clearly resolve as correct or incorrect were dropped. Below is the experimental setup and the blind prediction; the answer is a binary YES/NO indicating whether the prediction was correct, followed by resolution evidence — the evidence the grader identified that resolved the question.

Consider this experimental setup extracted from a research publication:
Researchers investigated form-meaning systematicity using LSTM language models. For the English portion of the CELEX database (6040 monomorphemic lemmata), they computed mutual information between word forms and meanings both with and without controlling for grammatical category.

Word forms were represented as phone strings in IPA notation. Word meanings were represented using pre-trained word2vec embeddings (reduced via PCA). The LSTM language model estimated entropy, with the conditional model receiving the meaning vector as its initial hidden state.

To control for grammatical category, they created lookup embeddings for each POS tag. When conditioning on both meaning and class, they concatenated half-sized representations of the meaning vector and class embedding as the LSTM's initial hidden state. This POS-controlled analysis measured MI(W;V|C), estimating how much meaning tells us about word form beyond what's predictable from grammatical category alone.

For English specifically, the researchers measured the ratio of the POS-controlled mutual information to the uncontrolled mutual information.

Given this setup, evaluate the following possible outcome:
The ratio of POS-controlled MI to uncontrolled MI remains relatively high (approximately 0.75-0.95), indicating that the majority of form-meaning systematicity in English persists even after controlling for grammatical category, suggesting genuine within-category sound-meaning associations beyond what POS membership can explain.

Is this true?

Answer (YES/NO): YES